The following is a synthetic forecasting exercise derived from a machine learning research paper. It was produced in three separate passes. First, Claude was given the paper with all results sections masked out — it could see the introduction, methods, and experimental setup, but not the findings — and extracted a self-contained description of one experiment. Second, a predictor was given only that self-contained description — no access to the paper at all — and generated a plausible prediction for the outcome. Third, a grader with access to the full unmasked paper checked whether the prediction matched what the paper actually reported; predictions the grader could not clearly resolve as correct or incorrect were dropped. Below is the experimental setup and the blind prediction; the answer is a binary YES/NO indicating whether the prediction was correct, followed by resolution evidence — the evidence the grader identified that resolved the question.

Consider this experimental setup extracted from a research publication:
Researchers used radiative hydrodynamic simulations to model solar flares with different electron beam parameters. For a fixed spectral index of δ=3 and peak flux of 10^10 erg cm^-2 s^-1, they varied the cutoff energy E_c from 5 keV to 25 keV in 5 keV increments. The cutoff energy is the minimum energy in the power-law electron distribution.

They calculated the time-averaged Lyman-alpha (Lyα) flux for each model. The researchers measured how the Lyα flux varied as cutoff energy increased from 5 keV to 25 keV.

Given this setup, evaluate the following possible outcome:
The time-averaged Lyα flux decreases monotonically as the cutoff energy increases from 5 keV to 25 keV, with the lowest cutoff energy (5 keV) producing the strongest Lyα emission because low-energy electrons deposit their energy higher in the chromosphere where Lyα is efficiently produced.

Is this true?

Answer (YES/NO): NO